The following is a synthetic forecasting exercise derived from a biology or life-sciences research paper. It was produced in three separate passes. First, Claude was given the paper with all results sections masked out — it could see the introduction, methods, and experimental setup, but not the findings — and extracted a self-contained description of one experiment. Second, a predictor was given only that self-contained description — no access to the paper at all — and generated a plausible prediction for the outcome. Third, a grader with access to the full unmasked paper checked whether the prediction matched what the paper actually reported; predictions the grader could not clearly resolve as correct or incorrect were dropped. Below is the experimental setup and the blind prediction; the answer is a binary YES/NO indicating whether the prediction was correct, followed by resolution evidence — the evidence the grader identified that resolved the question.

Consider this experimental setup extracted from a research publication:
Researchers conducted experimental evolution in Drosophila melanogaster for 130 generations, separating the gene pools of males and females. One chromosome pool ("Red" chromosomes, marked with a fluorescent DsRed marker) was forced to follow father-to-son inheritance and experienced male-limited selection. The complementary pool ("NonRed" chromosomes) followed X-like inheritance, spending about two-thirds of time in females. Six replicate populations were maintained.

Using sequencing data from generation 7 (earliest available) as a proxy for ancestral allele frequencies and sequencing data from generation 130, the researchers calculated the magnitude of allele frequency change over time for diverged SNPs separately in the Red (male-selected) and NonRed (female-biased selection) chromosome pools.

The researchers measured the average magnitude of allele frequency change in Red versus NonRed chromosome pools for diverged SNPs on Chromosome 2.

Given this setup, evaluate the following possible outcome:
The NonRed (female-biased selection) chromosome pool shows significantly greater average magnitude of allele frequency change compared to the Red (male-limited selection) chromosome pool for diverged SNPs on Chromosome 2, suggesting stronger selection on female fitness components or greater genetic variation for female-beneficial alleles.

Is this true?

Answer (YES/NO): YES